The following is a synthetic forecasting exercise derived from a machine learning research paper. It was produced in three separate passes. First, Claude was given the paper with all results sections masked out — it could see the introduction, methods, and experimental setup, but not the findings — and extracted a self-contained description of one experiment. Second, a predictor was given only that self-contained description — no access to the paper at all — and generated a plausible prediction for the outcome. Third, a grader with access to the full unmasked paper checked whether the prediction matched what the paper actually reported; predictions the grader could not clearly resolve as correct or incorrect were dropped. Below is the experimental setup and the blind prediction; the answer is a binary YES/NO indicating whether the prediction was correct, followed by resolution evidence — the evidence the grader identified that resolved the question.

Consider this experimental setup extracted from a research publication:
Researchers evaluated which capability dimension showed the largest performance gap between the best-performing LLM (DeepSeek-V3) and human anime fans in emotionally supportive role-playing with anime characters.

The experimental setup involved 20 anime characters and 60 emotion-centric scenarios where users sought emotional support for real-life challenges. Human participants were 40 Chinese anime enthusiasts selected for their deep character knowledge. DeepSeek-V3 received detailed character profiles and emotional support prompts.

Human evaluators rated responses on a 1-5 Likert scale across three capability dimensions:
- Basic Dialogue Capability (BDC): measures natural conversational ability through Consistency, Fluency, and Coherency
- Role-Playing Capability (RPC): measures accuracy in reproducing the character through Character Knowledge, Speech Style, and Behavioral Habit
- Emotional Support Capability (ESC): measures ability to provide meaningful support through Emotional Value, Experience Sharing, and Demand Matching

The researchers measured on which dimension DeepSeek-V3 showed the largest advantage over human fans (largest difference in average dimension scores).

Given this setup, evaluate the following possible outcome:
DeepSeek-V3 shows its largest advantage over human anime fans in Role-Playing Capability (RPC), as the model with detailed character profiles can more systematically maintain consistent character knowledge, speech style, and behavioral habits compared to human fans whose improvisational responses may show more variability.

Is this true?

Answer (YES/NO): NO